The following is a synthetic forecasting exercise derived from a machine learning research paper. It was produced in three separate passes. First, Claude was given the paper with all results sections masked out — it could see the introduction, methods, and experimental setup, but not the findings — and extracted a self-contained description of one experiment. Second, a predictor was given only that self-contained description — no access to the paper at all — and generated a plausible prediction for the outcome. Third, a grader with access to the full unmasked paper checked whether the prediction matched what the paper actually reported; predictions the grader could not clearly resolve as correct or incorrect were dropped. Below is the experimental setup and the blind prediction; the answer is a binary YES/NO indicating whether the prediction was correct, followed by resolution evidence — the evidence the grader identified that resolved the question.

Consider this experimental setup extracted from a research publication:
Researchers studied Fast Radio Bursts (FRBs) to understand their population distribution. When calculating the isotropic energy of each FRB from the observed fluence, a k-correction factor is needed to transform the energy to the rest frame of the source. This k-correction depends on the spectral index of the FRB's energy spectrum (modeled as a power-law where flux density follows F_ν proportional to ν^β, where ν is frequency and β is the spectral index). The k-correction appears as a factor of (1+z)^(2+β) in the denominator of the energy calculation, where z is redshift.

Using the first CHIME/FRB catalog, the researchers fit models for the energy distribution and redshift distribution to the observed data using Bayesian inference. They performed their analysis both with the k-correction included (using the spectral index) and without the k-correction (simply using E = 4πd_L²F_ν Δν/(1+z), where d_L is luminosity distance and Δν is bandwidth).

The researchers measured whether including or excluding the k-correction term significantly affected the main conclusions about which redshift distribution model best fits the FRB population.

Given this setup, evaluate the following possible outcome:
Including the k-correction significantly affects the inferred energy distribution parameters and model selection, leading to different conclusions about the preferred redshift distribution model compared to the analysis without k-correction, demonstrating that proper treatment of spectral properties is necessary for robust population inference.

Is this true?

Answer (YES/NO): NO